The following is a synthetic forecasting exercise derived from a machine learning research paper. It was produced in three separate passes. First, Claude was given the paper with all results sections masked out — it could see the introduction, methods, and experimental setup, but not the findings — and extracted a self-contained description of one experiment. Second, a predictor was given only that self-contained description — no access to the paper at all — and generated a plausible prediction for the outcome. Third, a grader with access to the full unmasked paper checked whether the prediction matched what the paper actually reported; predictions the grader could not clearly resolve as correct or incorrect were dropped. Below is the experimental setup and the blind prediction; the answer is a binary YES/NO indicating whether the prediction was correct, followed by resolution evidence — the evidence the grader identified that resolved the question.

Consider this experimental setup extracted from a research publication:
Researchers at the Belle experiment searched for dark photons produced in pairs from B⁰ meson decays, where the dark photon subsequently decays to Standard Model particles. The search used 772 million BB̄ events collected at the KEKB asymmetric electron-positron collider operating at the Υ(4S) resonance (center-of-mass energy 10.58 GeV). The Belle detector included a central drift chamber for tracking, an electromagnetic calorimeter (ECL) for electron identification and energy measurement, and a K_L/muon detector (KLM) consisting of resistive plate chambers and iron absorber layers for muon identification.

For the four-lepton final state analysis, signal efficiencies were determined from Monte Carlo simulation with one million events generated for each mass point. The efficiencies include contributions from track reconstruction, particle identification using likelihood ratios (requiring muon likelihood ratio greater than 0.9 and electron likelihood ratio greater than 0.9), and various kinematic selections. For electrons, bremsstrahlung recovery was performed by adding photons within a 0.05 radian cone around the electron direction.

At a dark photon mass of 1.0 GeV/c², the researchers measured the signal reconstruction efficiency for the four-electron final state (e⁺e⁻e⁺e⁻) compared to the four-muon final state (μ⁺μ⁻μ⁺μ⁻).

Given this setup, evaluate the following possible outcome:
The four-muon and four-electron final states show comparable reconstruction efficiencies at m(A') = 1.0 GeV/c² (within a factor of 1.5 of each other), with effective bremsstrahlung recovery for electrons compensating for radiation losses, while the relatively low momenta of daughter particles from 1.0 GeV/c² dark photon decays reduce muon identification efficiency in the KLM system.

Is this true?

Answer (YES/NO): NO